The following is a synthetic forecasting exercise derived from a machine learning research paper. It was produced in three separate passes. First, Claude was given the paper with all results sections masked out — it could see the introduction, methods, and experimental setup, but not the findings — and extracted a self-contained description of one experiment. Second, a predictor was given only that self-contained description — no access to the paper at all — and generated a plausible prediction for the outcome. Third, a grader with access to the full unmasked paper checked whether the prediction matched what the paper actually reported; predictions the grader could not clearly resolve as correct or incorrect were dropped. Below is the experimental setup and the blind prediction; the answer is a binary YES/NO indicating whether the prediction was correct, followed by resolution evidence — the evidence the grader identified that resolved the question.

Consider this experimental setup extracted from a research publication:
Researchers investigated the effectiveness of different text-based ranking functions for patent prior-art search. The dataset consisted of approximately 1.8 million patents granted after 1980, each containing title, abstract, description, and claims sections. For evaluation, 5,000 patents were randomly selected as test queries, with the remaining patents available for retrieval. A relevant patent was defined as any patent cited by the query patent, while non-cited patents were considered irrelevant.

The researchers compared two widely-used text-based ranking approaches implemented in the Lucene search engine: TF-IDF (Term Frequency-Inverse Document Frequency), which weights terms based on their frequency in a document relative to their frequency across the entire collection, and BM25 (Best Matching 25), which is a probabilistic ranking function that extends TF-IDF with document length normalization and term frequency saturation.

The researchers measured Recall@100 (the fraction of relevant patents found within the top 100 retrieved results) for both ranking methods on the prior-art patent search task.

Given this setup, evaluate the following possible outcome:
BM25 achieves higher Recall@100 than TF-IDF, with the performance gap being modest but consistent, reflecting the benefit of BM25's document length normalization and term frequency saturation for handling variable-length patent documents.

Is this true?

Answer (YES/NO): NO